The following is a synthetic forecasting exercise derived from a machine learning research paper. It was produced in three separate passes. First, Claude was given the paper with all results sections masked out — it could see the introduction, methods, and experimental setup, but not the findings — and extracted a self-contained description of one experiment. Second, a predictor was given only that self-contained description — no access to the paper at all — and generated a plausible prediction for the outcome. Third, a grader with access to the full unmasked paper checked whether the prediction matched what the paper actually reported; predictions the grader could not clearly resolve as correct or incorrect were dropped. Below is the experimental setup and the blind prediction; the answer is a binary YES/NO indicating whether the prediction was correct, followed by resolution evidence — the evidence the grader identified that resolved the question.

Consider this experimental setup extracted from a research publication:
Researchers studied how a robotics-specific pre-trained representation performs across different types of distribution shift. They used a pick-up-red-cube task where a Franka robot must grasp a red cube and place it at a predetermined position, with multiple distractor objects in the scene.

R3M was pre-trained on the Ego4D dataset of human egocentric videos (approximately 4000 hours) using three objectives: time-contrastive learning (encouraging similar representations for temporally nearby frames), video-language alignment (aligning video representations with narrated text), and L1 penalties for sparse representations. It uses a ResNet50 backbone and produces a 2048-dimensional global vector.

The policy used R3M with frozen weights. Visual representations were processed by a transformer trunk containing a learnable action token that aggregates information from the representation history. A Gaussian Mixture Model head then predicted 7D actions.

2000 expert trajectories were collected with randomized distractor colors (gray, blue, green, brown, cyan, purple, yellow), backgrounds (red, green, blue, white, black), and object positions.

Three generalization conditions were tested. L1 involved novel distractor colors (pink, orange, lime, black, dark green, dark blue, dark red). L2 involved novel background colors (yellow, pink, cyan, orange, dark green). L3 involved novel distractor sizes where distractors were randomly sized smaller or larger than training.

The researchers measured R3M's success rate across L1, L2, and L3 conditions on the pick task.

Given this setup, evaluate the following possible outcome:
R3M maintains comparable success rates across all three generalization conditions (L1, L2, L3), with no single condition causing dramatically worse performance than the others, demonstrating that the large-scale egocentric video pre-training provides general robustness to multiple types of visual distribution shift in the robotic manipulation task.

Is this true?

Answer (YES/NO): NO